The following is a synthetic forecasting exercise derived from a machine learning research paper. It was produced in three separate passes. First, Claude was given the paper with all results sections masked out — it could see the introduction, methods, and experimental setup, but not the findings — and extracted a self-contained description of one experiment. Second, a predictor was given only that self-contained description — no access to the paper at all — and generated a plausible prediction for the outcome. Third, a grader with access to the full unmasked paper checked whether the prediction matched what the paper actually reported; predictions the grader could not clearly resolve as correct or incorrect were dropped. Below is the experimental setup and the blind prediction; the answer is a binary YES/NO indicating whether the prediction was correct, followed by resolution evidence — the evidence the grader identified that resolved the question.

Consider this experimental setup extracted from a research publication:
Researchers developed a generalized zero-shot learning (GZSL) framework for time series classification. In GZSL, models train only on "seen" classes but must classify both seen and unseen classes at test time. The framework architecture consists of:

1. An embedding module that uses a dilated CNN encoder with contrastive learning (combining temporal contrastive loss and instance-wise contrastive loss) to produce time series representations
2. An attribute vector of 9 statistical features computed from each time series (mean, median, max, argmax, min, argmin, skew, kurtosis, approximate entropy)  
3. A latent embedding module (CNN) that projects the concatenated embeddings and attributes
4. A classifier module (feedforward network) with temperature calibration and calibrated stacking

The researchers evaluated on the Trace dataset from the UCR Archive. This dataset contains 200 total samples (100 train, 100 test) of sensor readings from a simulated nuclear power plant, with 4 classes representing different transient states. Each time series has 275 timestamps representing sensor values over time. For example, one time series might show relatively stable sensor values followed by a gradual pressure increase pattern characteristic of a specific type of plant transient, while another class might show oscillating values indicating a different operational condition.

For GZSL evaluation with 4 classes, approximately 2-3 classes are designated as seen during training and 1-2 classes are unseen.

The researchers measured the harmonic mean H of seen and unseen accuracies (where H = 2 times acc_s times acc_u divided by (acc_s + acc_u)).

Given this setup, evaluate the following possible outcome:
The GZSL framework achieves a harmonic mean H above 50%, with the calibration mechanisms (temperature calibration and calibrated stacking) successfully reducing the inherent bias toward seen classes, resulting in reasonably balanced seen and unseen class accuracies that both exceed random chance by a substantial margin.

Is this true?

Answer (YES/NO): NO